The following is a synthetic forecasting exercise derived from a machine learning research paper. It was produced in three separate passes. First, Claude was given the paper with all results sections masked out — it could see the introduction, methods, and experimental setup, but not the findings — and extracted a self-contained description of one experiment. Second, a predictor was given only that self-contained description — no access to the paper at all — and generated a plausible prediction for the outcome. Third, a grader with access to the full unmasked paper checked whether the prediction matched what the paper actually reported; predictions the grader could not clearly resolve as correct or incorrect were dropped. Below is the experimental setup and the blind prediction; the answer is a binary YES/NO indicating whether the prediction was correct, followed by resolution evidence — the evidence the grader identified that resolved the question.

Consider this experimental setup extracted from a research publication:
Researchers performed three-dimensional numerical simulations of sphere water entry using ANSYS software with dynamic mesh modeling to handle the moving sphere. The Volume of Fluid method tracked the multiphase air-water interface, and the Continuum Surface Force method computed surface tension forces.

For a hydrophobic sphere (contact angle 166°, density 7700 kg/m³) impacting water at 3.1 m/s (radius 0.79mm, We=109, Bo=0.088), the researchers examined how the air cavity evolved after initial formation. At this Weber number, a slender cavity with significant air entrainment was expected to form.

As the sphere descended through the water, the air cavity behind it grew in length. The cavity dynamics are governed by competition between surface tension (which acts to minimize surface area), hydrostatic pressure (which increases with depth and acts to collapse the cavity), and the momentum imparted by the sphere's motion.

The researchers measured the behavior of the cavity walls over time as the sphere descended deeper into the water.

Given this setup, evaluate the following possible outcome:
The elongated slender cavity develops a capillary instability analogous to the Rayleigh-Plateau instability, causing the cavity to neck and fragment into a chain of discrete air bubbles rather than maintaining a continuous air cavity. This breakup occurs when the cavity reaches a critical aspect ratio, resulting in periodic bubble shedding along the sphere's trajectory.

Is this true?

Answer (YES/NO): NO